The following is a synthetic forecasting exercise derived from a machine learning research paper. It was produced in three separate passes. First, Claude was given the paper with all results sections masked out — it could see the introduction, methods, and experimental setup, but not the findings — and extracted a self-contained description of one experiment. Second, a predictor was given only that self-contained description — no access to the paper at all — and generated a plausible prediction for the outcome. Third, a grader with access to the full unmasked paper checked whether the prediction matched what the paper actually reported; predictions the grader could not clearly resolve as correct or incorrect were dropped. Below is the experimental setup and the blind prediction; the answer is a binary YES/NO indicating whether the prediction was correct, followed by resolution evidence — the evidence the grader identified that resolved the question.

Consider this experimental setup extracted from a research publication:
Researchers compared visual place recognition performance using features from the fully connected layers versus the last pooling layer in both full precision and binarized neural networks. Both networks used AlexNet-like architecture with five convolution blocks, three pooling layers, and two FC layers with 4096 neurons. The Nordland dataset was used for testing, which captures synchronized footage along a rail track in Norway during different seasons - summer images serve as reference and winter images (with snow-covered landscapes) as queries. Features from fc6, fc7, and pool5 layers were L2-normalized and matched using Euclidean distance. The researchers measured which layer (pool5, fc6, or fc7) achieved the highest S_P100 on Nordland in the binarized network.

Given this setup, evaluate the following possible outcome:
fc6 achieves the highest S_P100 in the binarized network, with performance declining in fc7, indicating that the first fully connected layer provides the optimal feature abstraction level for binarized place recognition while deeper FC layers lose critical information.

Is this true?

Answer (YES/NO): NO